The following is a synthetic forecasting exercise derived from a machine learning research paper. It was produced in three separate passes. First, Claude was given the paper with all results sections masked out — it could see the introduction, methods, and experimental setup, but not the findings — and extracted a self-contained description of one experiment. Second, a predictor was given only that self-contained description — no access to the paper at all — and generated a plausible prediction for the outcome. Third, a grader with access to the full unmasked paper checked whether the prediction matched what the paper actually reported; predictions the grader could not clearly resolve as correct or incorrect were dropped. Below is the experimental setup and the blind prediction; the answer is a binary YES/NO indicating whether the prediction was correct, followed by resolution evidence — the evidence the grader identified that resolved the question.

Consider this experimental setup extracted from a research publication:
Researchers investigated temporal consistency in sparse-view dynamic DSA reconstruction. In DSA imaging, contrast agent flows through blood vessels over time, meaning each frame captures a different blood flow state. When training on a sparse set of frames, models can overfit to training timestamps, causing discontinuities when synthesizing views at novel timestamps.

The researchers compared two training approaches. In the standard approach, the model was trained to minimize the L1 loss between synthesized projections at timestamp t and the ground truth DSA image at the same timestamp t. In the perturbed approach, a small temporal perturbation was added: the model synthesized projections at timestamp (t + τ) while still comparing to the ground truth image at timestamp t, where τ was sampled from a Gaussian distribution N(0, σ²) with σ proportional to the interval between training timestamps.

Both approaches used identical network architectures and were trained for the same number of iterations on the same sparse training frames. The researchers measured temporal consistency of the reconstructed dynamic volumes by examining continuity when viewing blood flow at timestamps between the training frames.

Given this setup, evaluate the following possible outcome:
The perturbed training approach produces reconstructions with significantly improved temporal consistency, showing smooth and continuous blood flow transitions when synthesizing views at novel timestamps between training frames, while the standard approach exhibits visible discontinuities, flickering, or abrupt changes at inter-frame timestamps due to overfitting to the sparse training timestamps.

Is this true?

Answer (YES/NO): YES